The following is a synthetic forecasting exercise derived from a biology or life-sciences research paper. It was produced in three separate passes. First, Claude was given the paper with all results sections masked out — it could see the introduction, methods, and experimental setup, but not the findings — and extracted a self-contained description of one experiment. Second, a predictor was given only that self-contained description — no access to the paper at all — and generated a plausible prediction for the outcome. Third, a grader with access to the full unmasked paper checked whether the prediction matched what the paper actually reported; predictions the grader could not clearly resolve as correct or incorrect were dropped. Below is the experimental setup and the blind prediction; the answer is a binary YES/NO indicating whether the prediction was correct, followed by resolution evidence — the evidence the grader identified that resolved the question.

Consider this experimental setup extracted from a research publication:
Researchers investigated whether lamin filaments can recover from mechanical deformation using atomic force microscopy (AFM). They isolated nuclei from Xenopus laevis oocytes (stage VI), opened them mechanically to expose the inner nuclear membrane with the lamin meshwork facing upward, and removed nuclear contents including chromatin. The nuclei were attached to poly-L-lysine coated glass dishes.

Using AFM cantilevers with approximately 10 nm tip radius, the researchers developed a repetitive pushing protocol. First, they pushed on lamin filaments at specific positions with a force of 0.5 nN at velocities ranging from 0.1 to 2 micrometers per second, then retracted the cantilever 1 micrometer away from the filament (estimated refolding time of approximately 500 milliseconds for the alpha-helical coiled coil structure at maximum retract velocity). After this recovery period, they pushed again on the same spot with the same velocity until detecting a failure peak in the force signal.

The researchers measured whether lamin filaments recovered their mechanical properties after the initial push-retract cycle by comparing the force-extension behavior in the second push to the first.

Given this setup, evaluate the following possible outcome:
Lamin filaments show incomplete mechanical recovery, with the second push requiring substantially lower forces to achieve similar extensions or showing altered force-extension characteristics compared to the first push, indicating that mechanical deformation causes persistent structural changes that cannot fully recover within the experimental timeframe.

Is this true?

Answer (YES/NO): NO